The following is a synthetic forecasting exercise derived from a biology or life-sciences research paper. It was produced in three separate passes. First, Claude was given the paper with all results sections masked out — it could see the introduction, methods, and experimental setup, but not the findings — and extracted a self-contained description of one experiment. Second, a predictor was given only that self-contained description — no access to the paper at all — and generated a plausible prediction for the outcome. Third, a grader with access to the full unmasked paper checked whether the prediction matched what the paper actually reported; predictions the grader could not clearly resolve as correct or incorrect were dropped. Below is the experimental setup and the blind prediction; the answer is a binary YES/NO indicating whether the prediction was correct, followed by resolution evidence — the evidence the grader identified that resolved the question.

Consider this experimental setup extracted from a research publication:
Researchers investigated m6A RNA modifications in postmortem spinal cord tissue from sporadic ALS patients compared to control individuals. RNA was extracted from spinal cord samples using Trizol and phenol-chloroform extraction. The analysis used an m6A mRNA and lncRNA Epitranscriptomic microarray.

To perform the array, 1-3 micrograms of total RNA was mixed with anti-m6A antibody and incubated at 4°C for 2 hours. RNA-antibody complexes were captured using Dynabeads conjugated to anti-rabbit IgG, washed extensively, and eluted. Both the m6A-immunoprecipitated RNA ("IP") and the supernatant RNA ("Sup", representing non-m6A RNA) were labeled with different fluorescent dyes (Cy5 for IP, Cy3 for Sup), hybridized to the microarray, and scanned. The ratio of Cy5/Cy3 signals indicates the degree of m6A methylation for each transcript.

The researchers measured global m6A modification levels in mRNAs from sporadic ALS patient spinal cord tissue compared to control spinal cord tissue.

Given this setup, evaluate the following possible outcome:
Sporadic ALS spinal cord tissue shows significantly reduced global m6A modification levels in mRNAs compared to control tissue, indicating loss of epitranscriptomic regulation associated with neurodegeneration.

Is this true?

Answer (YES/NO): NO